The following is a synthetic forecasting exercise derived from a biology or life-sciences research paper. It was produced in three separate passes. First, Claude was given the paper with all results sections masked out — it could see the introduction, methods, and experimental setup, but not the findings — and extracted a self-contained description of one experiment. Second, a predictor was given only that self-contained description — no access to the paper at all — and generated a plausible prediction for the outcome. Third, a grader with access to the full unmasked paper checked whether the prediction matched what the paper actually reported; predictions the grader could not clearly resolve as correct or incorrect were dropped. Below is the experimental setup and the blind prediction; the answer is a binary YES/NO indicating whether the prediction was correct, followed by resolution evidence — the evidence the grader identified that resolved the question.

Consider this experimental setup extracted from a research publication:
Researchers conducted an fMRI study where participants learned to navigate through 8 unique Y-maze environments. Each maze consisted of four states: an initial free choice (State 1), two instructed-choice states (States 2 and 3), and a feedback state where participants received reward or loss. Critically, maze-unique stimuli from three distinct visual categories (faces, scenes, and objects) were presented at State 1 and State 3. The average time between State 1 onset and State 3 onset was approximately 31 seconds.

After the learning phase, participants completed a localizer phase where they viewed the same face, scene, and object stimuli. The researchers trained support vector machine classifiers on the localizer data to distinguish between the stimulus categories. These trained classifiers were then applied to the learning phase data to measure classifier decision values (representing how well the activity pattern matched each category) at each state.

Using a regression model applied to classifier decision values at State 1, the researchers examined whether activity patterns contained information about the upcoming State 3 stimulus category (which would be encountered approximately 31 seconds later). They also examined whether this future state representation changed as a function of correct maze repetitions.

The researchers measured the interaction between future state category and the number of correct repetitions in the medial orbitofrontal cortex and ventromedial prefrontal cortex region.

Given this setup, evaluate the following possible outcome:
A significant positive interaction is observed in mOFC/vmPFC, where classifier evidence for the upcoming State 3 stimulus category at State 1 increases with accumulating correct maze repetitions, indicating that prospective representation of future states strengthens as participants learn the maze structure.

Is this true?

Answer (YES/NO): YES